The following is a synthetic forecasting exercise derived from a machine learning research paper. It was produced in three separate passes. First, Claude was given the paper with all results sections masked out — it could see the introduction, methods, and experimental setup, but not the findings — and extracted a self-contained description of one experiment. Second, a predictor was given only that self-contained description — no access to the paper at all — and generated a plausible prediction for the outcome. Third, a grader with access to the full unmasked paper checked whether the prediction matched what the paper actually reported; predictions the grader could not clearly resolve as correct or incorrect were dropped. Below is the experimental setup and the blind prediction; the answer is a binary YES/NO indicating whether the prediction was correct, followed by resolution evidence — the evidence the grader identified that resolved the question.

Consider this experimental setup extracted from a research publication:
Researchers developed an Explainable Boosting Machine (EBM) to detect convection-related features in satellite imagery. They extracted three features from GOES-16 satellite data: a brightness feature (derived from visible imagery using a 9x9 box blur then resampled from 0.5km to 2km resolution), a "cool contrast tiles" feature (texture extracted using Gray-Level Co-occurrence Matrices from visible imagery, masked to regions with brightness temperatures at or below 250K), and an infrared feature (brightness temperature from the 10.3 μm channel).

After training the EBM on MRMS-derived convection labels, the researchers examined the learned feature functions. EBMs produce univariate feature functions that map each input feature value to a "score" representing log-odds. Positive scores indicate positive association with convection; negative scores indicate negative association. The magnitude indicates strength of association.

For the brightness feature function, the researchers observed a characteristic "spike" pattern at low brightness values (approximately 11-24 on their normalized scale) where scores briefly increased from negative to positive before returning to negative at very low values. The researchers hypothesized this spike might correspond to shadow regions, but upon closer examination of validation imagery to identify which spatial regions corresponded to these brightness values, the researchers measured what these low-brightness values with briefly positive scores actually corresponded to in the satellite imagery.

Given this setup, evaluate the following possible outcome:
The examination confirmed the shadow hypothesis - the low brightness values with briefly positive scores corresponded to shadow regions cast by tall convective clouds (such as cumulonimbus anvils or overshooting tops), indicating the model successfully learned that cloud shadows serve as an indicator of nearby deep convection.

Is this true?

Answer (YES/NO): NO